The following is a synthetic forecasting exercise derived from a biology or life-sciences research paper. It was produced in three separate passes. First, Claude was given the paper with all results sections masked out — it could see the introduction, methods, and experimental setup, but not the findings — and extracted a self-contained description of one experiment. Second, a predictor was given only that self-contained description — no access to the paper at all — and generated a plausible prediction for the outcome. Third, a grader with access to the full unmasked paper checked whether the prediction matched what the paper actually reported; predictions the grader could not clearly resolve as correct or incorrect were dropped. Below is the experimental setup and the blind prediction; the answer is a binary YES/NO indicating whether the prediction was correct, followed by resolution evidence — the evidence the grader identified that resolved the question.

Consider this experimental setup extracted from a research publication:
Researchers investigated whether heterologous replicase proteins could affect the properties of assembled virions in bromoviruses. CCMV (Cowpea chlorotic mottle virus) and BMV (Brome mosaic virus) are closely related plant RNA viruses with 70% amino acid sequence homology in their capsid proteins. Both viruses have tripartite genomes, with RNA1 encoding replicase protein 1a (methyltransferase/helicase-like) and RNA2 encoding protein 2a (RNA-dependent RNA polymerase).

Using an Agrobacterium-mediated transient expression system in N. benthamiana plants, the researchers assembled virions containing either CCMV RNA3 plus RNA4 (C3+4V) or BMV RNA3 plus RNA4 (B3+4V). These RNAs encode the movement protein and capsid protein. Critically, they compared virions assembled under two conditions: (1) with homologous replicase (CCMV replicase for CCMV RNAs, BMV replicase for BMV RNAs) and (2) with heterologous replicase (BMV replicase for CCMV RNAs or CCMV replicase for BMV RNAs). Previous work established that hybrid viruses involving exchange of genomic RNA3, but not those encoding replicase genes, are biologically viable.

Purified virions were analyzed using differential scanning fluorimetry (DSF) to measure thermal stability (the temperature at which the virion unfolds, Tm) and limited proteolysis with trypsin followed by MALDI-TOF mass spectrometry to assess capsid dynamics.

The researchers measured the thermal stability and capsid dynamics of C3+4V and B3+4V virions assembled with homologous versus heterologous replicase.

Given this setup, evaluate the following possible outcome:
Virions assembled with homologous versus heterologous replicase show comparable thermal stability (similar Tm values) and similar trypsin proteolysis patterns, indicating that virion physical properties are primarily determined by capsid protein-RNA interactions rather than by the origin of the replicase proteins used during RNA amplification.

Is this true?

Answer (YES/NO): NO